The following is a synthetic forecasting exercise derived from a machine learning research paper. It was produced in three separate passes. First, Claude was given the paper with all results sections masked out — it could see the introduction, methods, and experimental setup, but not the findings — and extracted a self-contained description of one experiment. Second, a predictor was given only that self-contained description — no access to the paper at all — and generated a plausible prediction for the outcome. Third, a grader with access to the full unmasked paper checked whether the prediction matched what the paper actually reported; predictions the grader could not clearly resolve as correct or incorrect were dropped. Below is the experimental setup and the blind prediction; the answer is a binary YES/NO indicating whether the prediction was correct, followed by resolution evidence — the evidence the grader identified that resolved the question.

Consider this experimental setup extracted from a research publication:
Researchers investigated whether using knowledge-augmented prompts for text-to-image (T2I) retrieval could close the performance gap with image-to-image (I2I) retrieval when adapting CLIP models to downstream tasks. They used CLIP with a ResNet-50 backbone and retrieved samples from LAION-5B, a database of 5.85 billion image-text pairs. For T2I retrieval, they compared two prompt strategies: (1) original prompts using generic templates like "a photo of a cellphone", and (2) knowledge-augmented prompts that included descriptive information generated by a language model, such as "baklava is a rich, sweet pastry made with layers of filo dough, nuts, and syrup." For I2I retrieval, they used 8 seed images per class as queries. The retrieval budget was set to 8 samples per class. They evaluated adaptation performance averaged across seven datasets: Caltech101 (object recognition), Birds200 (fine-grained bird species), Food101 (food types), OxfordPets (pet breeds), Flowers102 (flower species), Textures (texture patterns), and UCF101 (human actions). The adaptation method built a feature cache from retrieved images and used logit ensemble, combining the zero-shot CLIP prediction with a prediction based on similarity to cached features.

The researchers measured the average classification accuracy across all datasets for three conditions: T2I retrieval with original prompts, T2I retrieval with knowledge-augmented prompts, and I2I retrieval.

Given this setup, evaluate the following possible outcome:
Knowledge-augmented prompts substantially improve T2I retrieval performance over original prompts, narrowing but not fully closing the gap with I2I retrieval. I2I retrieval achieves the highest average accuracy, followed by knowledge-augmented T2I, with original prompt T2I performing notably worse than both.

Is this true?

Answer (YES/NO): NO